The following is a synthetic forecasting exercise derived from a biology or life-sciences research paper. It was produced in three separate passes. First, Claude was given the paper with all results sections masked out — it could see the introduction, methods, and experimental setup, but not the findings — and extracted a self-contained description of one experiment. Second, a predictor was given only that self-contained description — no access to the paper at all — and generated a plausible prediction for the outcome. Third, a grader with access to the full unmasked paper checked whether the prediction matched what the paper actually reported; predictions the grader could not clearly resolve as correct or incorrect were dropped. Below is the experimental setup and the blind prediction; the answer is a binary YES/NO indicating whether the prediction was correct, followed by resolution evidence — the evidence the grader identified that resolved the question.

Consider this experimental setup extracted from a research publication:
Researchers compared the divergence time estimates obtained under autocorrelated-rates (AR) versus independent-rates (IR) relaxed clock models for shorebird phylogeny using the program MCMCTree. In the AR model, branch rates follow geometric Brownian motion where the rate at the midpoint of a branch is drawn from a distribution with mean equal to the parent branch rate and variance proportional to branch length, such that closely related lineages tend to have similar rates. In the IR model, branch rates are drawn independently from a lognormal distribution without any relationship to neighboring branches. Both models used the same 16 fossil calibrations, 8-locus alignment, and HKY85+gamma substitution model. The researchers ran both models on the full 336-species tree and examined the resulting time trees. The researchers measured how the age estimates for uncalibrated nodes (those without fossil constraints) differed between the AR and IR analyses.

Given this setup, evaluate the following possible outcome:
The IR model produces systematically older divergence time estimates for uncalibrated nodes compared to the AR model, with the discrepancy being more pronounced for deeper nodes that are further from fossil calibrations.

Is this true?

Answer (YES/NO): NO